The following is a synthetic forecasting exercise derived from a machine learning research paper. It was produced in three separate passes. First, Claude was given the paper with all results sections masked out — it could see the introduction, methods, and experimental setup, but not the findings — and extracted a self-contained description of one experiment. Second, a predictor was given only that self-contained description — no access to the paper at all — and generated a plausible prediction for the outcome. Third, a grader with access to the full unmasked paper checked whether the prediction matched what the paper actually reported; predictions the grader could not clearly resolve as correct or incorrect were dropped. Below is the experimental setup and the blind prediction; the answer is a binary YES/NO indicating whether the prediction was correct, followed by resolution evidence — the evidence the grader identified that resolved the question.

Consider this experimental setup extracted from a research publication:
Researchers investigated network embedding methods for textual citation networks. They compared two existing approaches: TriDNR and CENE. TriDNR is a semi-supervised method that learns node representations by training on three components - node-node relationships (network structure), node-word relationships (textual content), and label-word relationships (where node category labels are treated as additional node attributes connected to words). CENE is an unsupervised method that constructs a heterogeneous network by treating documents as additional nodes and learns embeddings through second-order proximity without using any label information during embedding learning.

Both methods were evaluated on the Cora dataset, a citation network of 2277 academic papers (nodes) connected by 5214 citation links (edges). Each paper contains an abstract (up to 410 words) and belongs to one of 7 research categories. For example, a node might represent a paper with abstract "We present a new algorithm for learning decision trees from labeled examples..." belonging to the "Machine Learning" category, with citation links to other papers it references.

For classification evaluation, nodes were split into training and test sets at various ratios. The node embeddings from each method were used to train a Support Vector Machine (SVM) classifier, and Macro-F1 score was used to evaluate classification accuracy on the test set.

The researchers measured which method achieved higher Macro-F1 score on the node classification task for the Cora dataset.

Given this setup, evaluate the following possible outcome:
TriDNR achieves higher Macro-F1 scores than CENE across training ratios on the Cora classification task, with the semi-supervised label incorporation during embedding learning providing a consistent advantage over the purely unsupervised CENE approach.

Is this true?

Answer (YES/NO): NO